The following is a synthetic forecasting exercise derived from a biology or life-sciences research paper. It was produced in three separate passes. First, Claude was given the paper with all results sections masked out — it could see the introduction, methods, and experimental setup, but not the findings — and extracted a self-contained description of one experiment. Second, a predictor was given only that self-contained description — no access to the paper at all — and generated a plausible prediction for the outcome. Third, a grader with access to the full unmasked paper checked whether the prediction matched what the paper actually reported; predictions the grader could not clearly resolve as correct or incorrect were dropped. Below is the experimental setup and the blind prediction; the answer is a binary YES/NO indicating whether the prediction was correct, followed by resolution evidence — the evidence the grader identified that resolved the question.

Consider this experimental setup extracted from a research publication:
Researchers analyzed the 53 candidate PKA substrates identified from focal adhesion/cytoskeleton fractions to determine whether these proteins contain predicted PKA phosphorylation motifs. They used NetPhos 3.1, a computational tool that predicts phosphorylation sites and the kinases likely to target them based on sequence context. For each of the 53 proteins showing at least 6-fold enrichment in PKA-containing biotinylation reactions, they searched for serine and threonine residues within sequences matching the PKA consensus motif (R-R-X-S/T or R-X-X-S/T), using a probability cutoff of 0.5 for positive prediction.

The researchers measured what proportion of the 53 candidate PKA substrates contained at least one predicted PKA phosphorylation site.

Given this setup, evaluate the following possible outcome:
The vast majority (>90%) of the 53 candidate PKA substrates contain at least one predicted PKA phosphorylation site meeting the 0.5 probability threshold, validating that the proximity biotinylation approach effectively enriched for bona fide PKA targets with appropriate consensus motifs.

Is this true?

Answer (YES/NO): YES